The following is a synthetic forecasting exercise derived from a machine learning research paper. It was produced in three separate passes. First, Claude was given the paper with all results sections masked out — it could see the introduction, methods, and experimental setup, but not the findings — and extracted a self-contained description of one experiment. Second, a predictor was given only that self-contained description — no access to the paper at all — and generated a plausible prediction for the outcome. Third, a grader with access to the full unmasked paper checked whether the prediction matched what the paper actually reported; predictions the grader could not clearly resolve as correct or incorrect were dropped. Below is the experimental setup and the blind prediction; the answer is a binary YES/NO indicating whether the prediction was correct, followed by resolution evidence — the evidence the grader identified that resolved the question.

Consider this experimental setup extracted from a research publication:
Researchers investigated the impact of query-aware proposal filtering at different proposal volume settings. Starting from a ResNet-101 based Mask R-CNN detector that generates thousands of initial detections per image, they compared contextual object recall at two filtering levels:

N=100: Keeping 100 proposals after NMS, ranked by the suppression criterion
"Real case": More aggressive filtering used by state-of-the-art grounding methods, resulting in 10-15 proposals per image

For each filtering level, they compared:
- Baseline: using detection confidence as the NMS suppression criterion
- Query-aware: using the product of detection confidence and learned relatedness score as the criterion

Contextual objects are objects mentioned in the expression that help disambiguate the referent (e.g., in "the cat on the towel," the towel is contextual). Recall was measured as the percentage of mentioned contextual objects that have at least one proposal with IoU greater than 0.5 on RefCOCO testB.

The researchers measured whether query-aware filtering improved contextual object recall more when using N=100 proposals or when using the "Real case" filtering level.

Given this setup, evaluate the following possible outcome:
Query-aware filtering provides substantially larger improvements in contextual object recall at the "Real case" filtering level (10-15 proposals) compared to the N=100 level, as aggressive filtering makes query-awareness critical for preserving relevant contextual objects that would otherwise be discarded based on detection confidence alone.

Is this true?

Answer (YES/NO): YES